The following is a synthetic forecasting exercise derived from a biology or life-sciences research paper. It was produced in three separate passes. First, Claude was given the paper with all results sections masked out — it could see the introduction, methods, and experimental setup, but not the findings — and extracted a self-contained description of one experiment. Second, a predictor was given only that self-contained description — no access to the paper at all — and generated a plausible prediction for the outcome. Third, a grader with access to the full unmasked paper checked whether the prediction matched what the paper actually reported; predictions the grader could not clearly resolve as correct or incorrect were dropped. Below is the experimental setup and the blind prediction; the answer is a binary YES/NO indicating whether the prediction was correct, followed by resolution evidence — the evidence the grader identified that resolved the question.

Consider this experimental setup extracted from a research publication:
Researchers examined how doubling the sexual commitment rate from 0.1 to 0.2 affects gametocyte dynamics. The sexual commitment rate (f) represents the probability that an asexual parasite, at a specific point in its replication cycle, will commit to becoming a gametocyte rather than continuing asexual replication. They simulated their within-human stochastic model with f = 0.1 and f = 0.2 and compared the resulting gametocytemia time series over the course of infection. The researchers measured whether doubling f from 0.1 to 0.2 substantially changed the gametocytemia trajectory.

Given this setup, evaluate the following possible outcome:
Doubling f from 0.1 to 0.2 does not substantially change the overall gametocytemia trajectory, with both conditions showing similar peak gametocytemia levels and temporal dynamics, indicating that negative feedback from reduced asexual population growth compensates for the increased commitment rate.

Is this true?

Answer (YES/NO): NO